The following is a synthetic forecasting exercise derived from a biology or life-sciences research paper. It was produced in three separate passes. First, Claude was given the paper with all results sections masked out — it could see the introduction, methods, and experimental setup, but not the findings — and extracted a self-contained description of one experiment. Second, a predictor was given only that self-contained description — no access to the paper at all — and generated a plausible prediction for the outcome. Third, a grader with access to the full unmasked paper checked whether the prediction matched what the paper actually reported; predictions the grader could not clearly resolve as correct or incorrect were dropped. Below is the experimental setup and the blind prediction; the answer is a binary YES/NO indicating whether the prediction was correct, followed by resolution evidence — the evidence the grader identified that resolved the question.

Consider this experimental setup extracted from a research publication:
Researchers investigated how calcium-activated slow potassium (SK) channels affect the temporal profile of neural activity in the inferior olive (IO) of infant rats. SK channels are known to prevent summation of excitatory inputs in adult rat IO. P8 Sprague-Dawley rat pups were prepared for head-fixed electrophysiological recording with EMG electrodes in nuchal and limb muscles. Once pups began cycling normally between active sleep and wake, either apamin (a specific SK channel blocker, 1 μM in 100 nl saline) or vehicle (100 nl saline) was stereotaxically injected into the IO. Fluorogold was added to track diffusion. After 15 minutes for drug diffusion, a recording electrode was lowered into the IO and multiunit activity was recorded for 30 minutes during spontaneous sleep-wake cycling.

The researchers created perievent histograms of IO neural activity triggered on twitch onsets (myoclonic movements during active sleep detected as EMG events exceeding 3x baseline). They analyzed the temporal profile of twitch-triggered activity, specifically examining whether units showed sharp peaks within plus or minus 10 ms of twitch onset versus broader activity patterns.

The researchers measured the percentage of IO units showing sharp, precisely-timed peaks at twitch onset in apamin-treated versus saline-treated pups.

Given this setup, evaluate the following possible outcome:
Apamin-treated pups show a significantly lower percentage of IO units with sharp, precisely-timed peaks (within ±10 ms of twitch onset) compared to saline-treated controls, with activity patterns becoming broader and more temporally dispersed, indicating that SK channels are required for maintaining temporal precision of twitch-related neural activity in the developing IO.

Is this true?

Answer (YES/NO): YES